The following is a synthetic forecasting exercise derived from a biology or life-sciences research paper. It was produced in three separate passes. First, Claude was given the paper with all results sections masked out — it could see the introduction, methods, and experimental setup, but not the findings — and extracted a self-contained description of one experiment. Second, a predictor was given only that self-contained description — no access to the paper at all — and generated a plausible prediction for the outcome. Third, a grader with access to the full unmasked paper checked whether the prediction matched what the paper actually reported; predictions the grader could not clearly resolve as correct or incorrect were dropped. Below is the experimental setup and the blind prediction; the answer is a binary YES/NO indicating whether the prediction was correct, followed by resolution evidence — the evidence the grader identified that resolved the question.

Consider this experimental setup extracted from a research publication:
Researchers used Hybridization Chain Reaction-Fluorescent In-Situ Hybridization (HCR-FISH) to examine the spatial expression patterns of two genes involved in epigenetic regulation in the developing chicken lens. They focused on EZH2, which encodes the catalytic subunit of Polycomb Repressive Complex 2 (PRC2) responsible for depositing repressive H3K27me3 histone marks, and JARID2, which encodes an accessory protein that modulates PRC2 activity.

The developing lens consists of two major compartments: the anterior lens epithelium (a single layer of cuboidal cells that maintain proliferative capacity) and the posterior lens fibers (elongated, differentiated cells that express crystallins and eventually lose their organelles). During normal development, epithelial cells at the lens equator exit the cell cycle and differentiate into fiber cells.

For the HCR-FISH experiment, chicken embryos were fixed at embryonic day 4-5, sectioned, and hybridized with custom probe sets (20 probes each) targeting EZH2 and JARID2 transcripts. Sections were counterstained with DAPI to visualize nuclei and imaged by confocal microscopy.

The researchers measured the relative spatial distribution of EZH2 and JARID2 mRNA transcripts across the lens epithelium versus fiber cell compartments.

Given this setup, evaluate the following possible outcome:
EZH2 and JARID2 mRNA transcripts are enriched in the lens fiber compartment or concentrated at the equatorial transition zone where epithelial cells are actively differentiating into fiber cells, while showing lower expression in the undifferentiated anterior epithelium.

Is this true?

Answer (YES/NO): NO